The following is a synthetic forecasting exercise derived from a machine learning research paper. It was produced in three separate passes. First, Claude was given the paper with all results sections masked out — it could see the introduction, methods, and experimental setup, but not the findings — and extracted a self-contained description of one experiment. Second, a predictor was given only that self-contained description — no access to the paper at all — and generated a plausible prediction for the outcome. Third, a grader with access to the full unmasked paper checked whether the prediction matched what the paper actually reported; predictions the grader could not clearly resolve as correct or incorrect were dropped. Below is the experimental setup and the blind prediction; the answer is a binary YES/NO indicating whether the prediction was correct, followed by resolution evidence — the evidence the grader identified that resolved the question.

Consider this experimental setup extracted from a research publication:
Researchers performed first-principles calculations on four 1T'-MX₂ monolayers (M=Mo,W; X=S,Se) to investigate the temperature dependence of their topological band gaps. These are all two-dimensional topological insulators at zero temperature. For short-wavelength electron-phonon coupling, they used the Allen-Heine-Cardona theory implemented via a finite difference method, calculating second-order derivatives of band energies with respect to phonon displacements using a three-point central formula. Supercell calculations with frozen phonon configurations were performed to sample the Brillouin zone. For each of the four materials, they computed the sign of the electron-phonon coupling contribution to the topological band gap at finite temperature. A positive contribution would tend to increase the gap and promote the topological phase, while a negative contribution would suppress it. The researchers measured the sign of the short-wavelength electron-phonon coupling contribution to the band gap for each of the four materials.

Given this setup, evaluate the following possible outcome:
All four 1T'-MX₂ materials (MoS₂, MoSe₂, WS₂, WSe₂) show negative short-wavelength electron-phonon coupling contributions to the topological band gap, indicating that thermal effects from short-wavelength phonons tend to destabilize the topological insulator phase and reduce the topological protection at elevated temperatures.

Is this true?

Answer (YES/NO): NO